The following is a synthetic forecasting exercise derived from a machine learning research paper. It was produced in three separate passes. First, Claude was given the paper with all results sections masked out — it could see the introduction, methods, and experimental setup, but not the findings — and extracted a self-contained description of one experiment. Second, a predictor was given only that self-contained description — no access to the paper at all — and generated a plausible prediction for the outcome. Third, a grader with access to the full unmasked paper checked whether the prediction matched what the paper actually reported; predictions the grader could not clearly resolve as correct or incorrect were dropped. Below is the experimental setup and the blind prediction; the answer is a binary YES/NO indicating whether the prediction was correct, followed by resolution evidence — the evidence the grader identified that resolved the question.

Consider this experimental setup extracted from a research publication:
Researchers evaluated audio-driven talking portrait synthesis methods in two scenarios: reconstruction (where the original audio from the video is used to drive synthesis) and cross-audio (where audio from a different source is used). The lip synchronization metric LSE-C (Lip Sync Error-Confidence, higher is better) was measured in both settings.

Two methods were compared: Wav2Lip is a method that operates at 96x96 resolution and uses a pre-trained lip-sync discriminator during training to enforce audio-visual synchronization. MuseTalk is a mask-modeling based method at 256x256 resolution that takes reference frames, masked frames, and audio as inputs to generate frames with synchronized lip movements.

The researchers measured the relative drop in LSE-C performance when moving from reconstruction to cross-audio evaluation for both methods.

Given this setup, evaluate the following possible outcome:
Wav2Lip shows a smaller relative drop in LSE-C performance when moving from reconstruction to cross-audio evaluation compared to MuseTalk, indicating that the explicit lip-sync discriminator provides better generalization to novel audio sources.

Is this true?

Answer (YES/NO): YES